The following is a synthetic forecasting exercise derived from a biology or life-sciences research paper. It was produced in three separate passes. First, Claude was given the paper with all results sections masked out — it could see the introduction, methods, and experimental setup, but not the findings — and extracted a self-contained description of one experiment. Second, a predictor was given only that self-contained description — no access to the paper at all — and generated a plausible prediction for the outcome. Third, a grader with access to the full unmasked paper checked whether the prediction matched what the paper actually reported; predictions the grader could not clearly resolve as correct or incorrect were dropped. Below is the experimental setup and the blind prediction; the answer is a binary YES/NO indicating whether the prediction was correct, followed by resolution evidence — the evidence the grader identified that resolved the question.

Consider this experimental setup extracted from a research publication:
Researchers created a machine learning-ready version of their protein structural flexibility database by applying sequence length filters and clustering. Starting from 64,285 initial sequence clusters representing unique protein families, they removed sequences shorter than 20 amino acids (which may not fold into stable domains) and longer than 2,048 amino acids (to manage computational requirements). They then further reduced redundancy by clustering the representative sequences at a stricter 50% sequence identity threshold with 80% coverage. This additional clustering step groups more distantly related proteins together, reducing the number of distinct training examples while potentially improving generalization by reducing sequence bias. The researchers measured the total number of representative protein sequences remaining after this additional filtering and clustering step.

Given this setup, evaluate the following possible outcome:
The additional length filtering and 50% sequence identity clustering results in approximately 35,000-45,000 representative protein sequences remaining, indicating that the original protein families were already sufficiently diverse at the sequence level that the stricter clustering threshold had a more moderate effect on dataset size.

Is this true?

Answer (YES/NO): YES